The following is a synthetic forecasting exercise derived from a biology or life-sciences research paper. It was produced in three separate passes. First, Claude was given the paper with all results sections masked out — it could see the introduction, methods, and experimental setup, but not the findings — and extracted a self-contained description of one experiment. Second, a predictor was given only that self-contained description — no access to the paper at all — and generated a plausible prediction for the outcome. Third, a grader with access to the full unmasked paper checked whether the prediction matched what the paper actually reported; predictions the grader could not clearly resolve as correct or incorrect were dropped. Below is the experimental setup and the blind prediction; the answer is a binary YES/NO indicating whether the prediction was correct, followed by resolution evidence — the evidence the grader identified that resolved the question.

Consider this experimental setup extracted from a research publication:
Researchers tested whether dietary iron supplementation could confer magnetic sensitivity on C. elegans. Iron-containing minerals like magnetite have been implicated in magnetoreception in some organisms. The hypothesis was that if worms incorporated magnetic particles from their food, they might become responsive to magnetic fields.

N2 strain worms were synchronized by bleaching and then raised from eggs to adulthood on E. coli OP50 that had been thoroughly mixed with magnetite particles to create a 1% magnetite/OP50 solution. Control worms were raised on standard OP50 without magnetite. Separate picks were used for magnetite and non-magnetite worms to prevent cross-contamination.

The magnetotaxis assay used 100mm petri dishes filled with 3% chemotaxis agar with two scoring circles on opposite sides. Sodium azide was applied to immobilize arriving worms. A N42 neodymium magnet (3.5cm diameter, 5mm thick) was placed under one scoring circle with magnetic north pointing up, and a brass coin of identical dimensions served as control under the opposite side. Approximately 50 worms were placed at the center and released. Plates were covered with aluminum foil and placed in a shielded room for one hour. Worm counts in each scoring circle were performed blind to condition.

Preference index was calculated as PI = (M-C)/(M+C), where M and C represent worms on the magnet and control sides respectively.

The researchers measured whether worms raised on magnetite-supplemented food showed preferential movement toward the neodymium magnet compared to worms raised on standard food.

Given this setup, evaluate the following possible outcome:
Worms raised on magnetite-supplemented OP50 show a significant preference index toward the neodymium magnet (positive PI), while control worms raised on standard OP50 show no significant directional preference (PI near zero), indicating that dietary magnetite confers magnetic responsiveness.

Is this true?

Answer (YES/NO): YES